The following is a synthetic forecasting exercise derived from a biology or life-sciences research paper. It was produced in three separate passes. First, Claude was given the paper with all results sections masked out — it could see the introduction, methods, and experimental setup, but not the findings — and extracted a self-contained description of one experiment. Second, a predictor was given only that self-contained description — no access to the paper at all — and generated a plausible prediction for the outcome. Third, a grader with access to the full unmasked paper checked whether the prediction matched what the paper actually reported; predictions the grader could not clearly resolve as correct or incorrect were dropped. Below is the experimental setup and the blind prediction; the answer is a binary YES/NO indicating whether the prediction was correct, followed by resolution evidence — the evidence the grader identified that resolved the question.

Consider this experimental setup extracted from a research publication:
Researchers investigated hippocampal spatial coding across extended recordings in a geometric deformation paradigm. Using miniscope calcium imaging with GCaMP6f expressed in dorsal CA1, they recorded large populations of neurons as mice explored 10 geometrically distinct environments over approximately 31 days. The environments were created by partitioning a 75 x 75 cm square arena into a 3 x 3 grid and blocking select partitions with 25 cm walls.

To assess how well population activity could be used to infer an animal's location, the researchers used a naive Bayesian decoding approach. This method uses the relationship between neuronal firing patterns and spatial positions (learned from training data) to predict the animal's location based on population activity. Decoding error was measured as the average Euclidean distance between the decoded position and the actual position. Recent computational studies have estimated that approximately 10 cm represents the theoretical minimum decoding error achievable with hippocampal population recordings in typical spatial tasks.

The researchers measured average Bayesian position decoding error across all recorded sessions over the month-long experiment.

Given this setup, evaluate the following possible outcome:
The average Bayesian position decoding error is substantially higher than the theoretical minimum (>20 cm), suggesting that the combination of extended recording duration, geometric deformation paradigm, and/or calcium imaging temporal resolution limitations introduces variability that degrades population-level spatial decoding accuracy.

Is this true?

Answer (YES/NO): NO